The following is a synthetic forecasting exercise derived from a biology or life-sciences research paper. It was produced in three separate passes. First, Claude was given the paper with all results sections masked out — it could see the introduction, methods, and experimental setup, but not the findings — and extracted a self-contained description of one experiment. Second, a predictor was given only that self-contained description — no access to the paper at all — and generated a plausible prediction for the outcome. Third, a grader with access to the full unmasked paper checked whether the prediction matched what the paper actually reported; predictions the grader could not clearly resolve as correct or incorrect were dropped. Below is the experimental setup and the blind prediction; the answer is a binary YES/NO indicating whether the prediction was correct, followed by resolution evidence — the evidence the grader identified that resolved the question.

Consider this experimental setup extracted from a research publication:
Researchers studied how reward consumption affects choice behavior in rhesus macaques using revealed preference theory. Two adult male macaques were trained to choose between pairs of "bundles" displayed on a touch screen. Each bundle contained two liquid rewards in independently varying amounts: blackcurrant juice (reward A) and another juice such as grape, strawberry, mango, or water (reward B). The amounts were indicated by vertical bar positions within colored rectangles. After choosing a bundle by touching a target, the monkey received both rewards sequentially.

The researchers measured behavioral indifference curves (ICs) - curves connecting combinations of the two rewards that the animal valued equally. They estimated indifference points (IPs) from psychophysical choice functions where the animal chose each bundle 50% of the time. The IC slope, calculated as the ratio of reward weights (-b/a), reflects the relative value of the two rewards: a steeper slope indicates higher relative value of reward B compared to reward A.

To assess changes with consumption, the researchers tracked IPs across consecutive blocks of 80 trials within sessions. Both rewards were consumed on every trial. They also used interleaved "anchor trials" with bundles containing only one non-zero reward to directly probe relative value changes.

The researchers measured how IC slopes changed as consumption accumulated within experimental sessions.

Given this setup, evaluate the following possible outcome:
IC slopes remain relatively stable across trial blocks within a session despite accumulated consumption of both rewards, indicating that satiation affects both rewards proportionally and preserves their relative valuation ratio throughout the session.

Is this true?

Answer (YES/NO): NO